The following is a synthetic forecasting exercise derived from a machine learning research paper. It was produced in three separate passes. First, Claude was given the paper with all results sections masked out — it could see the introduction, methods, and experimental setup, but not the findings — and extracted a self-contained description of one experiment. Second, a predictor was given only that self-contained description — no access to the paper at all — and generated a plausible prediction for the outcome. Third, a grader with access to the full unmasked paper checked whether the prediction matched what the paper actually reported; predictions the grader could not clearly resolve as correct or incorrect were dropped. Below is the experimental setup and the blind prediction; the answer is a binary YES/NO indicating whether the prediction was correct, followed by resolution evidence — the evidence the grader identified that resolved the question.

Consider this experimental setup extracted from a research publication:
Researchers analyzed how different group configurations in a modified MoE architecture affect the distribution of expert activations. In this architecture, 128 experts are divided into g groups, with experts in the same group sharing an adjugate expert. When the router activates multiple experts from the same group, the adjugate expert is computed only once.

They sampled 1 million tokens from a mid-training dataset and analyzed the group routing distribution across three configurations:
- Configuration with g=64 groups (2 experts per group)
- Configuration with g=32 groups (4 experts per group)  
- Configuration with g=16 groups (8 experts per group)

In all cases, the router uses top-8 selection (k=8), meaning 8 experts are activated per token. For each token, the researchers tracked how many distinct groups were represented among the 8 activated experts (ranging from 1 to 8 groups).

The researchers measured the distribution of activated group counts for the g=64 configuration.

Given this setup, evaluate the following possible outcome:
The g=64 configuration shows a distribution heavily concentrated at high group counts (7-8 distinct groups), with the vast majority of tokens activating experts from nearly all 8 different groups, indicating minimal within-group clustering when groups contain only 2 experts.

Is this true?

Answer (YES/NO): YES